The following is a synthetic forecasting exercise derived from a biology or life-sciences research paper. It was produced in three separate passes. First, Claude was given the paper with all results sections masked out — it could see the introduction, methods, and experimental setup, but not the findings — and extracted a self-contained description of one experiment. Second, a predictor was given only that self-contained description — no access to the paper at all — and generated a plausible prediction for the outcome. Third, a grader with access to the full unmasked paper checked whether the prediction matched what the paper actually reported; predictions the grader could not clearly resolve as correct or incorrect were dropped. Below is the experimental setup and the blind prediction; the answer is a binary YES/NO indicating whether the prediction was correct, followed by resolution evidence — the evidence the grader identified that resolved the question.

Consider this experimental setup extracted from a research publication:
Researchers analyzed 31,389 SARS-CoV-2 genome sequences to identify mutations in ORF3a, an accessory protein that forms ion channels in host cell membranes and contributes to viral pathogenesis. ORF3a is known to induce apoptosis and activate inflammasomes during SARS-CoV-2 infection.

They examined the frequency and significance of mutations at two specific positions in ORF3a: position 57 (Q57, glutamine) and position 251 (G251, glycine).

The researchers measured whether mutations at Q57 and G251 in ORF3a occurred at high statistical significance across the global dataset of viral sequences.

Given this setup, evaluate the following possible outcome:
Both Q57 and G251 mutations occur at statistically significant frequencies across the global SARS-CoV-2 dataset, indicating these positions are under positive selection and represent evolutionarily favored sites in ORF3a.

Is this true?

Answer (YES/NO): YES